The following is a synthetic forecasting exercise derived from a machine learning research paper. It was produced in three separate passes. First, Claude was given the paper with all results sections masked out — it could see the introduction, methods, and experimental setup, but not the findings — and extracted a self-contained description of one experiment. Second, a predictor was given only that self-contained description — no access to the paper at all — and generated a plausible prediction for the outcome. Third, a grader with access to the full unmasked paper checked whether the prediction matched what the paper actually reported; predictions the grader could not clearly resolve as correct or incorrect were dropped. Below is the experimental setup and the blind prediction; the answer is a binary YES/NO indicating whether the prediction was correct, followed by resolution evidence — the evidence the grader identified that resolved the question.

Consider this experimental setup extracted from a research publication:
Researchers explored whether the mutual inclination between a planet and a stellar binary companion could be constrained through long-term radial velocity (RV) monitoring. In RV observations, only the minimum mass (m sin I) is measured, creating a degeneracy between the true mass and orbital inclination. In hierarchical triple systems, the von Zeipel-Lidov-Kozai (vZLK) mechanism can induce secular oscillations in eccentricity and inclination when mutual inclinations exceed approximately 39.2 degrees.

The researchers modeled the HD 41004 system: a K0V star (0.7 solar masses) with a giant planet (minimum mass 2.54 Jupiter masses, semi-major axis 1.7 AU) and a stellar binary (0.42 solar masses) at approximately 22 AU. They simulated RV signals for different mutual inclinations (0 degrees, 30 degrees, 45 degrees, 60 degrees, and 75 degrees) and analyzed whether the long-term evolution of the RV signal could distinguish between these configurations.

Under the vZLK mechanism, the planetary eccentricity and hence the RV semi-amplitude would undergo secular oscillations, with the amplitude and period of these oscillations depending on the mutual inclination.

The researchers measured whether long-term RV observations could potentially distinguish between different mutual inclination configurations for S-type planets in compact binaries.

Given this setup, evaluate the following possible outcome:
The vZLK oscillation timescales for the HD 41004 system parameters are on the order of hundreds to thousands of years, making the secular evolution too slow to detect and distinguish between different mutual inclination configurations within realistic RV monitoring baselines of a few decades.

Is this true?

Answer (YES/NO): NO